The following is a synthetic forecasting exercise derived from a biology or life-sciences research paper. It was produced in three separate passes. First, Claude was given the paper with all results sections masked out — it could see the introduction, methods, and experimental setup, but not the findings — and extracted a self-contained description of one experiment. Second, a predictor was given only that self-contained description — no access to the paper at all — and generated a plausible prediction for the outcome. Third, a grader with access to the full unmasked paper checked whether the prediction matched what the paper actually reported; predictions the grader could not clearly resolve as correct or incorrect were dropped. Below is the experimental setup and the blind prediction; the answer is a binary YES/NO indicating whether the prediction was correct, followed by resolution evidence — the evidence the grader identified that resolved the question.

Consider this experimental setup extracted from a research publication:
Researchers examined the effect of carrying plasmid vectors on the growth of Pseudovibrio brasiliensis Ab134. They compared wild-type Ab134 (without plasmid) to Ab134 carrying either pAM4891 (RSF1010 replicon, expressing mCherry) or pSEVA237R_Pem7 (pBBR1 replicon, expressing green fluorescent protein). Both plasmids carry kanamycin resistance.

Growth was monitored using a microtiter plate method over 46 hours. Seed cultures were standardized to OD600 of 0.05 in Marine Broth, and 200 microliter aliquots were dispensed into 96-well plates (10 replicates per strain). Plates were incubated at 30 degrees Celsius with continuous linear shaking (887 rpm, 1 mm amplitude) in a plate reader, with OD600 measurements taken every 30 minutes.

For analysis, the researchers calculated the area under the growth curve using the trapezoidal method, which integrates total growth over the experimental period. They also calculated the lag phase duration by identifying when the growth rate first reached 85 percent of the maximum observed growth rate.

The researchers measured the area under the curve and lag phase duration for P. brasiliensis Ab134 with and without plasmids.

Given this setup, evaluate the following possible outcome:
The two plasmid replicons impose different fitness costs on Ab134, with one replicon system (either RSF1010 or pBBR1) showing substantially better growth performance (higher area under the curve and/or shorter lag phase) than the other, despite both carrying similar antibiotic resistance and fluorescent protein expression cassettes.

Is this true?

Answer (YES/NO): YES